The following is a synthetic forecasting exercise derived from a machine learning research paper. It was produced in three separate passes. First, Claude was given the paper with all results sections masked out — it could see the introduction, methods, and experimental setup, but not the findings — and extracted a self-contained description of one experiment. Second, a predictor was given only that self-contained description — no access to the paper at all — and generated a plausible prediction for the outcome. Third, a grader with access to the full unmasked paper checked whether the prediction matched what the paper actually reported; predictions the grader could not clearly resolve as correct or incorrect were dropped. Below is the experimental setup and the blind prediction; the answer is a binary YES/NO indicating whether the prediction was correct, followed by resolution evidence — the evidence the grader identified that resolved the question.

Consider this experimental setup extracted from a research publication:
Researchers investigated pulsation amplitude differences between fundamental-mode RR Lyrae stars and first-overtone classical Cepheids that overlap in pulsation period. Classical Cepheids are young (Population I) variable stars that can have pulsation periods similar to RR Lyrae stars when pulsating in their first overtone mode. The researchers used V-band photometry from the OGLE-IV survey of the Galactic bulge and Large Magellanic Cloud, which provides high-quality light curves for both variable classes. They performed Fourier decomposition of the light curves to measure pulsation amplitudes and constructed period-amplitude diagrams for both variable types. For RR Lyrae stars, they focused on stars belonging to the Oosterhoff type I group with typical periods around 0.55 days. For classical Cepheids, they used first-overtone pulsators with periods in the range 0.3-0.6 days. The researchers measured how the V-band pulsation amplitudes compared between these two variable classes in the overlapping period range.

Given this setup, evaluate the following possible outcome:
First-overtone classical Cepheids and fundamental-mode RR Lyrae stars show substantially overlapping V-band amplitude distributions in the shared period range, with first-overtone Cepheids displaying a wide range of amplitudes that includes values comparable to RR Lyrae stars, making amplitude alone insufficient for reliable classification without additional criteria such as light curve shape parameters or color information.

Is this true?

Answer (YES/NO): NO